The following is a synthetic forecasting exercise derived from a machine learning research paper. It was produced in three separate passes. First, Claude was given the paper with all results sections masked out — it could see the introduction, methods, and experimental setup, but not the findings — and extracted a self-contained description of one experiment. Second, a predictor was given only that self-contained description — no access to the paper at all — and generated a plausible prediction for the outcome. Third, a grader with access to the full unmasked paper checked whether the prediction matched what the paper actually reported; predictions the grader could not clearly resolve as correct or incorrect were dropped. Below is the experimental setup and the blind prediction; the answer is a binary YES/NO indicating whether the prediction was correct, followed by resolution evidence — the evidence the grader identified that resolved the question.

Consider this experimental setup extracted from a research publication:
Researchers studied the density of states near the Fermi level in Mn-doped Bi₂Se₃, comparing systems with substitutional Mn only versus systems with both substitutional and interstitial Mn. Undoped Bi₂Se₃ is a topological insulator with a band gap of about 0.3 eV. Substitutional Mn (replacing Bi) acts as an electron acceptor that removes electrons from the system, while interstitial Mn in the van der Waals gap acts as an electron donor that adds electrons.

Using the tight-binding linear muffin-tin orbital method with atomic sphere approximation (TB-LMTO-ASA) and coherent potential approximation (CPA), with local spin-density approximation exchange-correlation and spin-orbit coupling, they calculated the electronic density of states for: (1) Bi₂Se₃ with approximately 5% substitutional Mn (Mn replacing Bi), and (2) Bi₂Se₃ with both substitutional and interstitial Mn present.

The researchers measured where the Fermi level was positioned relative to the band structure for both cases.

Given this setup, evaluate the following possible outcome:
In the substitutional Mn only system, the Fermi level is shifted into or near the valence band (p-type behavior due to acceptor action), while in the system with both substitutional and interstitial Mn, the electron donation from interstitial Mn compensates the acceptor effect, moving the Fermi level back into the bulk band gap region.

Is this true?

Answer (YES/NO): NO